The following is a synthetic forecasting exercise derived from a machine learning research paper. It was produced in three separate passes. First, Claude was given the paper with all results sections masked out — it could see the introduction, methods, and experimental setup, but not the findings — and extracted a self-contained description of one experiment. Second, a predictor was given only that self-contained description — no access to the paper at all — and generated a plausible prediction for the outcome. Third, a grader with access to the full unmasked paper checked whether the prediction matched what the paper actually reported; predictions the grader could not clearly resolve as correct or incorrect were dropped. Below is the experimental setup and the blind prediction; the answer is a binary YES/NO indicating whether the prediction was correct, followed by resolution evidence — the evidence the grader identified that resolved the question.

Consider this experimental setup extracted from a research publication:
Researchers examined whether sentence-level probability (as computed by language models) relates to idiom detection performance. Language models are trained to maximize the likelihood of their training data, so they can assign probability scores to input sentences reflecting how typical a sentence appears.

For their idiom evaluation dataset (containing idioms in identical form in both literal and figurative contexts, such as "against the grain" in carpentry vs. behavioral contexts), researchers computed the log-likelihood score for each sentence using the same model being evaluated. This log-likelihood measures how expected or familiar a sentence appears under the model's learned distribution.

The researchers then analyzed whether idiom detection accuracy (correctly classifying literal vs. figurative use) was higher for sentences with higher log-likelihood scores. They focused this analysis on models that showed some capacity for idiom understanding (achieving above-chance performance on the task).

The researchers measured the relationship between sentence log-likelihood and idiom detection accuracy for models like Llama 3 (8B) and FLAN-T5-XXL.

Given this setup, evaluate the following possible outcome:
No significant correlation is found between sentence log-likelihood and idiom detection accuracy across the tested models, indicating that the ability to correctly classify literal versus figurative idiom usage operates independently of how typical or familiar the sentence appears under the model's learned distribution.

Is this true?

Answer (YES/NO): NO